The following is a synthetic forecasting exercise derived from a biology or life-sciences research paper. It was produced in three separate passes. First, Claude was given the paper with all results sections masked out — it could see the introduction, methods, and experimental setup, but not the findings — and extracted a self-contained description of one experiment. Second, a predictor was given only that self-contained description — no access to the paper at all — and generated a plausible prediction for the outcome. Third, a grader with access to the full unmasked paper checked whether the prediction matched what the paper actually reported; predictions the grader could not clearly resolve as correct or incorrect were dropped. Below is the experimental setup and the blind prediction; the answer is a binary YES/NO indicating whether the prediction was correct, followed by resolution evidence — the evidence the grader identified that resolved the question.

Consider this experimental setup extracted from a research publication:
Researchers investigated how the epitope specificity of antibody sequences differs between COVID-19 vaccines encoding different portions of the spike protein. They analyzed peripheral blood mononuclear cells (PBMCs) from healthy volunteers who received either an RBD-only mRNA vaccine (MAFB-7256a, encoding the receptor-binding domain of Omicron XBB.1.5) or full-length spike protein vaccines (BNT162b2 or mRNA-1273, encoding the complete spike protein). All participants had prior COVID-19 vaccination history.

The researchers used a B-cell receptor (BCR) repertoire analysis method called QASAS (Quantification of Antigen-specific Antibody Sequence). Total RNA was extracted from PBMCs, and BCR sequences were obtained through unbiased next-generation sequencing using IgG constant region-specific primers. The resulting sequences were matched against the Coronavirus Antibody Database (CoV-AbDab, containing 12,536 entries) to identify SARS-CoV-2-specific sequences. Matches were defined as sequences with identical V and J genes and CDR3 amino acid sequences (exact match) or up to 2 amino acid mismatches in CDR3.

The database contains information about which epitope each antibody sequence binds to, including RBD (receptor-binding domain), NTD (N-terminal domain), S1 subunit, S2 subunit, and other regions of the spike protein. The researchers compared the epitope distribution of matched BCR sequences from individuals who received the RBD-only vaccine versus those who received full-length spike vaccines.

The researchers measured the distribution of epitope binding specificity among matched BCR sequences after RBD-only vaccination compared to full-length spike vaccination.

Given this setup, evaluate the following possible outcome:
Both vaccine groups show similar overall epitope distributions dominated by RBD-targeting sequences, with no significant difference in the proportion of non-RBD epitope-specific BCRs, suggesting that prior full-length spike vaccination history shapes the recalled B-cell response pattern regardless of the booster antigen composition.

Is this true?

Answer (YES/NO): NO